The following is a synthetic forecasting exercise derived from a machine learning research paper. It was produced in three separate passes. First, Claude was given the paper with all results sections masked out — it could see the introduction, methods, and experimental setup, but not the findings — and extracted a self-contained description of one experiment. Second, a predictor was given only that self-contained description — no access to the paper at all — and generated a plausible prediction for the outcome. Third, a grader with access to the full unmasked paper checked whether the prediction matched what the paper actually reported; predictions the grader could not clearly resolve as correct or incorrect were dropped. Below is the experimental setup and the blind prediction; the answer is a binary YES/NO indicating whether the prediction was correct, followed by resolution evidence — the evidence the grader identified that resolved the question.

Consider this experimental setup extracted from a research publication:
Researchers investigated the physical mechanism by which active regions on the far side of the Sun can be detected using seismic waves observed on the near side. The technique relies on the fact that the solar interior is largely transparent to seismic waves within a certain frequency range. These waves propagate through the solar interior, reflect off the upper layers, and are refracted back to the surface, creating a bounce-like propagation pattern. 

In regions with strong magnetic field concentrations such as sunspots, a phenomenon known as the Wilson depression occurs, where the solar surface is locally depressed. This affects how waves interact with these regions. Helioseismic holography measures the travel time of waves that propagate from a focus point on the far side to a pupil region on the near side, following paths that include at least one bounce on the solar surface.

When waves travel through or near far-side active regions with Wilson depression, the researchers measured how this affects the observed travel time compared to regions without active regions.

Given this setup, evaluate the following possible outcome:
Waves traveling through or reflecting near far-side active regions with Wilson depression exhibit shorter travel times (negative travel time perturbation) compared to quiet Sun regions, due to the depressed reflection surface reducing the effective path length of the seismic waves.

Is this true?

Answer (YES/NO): YES